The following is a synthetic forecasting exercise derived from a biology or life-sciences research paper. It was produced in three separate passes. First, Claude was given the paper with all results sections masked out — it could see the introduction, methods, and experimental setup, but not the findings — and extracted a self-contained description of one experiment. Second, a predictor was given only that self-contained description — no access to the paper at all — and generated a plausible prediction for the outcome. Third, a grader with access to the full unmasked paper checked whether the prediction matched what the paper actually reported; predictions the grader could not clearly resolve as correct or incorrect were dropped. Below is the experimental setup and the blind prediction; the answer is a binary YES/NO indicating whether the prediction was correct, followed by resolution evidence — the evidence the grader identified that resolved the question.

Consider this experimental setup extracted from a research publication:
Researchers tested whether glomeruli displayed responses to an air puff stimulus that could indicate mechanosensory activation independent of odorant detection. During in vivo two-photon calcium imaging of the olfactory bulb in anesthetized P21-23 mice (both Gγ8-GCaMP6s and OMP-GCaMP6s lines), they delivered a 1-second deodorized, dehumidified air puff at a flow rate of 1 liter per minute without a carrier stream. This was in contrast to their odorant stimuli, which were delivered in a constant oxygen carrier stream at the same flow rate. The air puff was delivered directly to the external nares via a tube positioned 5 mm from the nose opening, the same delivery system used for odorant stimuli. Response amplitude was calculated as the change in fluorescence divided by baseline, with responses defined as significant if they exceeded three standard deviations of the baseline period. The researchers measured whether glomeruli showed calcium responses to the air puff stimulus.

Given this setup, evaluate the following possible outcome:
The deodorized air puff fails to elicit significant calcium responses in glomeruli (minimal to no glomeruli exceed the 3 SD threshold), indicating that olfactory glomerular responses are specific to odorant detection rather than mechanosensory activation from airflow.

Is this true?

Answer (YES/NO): NO